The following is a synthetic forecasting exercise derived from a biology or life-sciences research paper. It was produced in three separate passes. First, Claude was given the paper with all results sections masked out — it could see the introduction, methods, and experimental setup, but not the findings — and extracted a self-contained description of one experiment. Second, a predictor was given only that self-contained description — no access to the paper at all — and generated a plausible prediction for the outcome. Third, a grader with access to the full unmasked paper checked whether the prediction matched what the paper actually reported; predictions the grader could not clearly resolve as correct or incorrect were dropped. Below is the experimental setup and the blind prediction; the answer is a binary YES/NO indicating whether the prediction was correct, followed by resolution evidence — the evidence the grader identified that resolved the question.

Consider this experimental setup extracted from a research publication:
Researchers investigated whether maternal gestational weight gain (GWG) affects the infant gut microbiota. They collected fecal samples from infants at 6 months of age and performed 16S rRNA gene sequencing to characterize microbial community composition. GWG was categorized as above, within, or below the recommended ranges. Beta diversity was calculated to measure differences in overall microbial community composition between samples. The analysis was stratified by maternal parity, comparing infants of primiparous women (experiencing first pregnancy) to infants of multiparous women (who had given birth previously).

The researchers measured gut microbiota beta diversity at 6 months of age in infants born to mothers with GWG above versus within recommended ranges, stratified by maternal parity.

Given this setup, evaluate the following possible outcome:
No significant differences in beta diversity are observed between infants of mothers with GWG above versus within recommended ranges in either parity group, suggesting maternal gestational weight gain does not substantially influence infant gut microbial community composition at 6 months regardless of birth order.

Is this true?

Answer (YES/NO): NO